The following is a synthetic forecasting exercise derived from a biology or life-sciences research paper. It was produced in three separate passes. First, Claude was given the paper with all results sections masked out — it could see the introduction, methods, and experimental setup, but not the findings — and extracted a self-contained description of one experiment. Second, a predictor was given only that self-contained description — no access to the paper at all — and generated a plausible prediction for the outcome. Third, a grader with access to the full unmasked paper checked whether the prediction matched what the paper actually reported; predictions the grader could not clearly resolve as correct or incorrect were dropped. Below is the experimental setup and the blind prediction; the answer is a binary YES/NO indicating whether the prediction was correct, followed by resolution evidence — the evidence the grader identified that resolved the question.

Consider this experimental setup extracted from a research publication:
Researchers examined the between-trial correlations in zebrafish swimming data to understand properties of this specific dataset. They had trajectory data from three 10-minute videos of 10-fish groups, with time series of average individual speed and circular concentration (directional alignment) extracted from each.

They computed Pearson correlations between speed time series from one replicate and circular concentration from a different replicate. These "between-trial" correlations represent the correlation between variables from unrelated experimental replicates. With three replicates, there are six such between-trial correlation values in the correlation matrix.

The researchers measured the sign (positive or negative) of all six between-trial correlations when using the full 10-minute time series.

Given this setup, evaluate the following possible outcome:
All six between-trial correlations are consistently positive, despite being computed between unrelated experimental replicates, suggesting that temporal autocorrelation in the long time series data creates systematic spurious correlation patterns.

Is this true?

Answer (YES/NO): YES